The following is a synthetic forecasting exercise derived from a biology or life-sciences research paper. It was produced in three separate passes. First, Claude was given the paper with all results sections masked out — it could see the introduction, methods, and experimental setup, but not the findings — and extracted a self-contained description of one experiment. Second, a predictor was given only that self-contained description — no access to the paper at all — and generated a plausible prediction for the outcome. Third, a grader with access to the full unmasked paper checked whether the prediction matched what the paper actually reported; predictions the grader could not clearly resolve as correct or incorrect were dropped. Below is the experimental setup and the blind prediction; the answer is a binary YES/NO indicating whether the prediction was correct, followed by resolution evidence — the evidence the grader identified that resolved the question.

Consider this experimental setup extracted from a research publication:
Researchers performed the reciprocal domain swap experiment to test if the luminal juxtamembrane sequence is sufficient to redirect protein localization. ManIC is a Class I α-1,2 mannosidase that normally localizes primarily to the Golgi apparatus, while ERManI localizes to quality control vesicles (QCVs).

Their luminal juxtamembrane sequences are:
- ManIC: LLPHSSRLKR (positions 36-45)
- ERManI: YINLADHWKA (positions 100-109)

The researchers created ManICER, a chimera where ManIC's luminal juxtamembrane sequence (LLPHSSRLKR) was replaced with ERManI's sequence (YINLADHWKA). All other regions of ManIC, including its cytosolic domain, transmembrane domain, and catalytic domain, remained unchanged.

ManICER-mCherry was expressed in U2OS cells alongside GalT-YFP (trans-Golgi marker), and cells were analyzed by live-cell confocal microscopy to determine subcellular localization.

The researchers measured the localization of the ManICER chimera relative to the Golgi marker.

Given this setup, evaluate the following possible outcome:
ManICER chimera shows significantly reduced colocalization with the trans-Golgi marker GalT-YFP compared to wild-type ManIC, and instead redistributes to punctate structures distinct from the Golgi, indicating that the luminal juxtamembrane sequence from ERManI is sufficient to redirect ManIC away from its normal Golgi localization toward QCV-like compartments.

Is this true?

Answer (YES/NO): YES